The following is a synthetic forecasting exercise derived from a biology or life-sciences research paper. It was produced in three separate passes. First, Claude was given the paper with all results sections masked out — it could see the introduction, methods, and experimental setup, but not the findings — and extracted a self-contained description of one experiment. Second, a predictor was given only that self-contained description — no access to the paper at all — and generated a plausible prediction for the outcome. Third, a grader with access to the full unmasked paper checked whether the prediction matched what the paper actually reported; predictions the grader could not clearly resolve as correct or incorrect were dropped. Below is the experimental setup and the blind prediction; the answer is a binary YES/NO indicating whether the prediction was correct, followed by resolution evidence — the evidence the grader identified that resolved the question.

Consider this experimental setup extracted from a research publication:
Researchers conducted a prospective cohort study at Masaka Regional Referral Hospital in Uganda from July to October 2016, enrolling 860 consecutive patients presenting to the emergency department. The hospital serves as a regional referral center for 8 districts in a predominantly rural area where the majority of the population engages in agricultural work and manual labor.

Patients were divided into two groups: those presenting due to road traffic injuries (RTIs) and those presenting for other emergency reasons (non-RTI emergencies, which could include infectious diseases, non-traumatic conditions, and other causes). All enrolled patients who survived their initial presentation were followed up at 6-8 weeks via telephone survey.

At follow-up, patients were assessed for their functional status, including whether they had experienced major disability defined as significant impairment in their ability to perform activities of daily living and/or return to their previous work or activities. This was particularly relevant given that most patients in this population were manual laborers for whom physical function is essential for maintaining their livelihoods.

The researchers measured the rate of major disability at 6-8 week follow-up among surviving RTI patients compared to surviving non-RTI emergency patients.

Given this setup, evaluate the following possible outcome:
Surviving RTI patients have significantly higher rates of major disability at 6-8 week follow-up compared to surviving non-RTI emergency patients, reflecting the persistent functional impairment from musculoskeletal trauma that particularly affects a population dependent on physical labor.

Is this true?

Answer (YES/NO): YES